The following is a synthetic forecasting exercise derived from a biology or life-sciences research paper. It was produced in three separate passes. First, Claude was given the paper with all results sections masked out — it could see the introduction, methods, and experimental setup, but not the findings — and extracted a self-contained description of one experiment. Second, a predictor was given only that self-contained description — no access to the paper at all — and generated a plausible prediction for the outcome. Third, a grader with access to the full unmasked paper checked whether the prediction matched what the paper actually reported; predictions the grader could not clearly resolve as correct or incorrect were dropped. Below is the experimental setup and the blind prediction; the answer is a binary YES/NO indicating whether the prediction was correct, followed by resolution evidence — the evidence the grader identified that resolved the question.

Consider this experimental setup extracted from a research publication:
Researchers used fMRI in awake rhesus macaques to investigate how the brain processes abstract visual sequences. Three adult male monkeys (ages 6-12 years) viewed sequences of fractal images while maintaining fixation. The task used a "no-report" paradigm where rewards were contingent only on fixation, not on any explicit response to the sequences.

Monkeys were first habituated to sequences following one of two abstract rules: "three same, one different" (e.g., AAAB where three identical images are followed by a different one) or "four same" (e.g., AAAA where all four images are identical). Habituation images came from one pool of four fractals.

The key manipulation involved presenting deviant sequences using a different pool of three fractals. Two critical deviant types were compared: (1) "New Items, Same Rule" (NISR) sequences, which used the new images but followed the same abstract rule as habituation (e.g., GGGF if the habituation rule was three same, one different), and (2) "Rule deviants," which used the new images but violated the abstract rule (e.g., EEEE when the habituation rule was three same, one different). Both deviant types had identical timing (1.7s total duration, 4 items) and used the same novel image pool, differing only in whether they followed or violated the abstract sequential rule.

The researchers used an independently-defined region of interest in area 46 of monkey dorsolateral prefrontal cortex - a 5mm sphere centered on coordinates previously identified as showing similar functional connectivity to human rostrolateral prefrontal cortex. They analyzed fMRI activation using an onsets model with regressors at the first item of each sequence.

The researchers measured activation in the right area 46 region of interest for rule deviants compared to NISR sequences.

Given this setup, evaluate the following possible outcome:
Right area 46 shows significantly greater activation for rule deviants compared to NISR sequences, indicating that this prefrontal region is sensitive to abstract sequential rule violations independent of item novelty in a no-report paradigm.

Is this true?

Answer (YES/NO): YES